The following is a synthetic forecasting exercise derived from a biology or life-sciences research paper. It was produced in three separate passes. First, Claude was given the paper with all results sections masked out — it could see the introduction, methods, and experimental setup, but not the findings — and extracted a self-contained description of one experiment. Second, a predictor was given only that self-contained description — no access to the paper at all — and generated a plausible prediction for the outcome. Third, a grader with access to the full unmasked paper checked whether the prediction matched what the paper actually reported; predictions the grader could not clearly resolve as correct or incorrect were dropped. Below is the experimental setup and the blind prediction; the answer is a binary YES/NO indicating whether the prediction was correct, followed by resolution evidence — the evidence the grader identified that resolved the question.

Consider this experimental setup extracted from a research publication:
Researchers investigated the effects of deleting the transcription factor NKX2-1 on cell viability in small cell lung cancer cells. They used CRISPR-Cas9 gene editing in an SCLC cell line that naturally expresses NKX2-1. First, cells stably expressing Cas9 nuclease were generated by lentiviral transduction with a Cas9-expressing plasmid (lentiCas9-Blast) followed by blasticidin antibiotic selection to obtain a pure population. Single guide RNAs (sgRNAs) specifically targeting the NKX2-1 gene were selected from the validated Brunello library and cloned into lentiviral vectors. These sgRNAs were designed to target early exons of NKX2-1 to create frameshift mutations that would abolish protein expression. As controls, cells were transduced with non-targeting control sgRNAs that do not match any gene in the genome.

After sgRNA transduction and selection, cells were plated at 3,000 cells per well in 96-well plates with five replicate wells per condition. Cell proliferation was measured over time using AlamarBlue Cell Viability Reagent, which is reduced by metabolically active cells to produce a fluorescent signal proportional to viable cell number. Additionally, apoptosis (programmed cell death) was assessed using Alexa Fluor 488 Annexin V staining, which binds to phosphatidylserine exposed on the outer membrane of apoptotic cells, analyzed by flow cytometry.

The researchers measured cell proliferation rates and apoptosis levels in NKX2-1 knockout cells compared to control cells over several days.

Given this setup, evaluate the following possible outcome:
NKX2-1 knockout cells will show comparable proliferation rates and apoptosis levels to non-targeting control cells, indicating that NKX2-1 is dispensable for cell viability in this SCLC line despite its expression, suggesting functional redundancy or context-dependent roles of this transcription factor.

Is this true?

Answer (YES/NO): NO